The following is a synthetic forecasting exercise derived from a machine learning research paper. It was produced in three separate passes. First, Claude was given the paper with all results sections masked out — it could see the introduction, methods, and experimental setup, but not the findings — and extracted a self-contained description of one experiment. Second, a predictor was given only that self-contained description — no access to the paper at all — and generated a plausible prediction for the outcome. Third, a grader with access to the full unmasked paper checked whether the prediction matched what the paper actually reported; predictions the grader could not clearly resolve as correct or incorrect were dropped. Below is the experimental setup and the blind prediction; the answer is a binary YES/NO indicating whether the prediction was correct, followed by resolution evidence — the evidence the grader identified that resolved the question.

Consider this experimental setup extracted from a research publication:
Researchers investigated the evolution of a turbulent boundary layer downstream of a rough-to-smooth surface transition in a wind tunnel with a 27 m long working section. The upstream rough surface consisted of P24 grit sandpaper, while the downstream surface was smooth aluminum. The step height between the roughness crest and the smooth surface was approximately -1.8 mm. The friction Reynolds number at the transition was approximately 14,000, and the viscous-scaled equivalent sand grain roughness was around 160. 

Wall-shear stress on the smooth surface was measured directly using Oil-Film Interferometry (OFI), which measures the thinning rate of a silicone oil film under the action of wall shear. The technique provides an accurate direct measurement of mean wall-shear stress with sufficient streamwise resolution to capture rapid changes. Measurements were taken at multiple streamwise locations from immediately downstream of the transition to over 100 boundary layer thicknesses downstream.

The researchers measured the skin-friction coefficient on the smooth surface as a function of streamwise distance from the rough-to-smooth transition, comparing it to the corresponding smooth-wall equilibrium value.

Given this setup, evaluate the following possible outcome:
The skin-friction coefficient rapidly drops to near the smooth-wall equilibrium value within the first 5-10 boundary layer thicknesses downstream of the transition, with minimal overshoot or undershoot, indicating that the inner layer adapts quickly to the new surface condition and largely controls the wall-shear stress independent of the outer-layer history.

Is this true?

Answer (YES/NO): NO